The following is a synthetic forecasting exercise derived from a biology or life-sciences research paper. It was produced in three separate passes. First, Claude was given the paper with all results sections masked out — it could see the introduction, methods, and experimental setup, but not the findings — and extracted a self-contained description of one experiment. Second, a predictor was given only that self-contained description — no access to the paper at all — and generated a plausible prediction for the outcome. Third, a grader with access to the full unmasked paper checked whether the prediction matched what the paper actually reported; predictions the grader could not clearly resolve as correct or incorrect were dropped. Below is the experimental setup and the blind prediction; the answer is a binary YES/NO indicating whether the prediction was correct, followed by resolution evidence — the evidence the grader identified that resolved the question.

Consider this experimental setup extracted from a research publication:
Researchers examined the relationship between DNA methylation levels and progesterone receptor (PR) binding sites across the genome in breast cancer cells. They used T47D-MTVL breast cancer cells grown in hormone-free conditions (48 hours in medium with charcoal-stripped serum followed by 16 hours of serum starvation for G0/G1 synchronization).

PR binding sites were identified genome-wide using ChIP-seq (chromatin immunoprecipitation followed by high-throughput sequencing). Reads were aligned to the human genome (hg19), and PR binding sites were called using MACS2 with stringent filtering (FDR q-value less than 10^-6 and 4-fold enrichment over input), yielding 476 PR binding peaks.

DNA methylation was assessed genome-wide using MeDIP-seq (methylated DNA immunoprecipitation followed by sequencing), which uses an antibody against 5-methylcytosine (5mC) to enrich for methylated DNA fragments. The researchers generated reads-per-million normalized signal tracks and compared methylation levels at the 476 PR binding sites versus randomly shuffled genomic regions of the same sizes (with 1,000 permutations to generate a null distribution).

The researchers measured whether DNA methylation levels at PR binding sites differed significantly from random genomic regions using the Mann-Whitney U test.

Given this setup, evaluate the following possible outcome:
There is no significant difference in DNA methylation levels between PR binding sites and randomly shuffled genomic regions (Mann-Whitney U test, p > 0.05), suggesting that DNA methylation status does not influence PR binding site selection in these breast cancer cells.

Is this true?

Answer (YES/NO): NO